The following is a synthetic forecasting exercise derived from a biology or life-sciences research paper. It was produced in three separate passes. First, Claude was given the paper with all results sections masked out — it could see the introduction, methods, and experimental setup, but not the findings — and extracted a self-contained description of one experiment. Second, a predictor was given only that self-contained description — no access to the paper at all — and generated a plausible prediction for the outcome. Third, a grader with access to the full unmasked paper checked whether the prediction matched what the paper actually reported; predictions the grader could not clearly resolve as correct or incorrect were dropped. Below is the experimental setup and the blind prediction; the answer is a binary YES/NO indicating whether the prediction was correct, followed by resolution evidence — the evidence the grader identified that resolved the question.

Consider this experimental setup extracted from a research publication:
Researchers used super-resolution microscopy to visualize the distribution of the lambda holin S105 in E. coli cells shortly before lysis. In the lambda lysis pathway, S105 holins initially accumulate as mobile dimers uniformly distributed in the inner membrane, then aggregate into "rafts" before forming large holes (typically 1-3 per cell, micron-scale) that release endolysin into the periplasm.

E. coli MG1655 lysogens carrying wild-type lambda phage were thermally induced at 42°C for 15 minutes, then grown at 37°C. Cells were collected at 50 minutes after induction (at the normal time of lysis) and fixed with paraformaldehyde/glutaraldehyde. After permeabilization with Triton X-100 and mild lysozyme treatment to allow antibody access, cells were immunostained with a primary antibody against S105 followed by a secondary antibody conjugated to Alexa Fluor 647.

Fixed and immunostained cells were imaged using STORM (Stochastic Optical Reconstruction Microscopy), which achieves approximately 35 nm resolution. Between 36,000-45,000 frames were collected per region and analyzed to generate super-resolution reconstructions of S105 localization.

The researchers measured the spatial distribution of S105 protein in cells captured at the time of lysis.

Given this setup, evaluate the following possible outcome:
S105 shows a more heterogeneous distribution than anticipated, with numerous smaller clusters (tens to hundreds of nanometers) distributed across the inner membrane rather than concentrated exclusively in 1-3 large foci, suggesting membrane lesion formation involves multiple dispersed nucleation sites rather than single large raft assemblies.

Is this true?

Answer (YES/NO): NO